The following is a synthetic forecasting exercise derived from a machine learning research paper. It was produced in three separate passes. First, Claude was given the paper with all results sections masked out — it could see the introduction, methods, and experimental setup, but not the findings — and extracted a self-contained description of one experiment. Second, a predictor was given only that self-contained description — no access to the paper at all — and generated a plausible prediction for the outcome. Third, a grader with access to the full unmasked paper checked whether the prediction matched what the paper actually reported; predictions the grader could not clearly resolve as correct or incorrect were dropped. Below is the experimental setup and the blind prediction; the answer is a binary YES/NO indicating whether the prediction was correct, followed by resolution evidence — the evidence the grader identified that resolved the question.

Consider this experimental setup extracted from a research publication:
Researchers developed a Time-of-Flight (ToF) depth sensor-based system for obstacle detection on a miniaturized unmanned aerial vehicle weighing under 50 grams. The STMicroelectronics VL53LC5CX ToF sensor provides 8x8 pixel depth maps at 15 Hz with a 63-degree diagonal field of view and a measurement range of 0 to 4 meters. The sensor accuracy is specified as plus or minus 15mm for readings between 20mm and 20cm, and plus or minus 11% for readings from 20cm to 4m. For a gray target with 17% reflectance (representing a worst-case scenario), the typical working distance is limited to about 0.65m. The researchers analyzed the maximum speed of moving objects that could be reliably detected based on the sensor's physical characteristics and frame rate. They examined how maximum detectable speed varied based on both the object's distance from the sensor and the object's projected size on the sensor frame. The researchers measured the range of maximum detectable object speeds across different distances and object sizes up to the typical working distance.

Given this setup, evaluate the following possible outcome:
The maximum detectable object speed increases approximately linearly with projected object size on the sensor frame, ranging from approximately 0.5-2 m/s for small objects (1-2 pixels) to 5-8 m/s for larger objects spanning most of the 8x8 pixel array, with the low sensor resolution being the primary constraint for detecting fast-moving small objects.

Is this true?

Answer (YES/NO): NO